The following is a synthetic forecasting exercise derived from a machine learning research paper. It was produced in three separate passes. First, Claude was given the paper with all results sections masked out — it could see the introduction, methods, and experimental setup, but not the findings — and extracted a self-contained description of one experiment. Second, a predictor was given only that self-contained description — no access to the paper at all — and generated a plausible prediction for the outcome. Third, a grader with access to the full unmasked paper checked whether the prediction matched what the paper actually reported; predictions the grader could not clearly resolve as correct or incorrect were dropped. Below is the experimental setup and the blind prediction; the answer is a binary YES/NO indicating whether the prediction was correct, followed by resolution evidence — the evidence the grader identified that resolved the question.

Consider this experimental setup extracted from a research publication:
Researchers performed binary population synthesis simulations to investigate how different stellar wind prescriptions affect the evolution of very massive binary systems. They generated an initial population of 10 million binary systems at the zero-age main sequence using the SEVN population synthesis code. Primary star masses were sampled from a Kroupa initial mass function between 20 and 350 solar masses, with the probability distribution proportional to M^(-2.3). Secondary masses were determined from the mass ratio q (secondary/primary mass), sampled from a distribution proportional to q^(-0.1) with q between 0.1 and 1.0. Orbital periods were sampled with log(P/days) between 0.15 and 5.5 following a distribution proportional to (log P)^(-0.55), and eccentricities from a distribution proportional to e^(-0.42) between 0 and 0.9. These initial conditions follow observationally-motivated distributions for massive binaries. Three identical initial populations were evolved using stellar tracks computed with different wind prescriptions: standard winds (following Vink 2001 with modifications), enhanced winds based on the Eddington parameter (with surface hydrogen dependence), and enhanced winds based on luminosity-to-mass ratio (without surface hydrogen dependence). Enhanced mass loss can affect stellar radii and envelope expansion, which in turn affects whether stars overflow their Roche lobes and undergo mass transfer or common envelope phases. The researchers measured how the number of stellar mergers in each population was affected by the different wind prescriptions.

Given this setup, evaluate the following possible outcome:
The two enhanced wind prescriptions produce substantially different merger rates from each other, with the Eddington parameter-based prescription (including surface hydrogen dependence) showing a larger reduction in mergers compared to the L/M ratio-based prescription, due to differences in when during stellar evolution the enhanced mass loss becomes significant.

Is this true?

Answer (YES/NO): NO